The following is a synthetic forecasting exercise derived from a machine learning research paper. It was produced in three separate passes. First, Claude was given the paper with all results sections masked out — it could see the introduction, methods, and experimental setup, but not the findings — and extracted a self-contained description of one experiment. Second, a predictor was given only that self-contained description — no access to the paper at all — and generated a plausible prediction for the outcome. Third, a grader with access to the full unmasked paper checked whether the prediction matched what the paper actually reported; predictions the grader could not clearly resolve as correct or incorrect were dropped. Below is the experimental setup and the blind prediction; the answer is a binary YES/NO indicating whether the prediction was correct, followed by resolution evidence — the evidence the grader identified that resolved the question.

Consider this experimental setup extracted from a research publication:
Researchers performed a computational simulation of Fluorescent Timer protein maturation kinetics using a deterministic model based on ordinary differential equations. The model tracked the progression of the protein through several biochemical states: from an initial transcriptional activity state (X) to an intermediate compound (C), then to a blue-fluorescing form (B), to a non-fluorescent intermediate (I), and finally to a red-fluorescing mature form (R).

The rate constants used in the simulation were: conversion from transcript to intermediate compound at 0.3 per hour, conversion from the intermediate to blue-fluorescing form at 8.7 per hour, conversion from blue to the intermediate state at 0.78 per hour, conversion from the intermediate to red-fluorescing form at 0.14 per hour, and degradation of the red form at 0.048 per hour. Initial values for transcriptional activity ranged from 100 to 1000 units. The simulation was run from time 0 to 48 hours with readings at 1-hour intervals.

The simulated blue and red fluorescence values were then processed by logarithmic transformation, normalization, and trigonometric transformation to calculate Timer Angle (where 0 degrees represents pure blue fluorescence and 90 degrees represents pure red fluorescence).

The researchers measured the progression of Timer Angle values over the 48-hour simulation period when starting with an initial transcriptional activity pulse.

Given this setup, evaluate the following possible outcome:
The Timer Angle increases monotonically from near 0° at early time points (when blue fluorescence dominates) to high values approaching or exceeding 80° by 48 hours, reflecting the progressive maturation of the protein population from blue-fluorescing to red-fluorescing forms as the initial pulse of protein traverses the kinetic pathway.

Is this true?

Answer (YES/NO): NO